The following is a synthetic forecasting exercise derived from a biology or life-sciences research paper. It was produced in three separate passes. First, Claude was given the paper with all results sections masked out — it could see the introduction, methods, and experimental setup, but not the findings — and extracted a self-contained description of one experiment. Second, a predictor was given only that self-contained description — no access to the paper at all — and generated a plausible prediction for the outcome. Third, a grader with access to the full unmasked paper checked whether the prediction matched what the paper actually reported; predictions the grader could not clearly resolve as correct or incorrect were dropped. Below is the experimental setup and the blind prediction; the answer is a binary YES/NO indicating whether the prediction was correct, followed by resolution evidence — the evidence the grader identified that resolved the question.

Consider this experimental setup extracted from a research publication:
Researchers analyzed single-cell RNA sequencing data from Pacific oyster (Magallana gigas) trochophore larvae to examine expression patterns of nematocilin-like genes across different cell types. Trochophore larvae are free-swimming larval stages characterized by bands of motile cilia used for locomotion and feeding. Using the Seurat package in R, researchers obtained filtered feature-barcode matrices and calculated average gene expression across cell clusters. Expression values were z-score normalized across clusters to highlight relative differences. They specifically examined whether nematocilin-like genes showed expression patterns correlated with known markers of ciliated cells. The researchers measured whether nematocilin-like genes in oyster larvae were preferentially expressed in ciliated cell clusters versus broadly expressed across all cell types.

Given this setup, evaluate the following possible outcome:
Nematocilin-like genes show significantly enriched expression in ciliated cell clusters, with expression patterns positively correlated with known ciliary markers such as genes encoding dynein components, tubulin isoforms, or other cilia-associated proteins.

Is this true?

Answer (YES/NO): YES